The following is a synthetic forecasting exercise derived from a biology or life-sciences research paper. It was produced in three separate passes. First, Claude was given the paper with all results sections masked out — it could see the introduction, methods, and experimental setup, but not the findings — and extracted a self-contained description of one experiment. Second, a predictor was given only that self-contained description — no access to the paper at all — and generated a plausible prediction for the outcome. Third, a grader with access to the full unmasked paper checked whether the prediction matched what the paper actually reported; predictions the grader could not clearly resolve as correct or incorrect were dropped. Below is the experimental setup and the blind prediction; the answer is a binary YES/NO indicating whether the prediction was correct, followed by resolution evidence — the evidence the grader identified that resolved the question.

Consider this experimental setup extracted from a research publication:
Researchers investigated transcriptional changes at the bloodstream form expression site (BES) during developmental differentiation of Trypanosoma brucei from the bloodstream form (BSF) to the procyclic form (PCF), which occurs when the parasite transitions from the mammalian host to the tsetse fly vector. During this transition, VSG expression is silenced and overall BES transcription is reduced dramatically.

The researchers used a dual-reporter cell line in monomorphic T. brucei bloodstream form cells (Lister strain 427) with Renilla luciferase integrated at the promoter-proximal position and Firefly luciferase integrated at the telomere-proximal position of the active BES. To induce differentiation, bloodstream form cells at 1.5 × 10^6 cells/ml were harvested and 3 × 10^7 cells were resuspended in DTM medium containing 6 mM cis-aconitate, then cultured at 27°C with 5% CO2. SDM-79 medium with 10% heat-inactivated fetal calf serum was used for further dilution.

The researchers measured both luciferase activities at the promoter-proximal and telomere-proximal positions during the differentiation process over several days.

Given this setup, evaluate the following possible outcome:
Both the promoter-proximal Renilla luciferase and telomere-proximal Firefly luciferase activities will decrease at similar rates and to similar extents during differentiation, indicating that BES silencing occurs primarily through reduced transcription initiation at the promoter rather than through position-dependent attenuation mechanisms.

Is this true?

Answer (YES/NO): NO